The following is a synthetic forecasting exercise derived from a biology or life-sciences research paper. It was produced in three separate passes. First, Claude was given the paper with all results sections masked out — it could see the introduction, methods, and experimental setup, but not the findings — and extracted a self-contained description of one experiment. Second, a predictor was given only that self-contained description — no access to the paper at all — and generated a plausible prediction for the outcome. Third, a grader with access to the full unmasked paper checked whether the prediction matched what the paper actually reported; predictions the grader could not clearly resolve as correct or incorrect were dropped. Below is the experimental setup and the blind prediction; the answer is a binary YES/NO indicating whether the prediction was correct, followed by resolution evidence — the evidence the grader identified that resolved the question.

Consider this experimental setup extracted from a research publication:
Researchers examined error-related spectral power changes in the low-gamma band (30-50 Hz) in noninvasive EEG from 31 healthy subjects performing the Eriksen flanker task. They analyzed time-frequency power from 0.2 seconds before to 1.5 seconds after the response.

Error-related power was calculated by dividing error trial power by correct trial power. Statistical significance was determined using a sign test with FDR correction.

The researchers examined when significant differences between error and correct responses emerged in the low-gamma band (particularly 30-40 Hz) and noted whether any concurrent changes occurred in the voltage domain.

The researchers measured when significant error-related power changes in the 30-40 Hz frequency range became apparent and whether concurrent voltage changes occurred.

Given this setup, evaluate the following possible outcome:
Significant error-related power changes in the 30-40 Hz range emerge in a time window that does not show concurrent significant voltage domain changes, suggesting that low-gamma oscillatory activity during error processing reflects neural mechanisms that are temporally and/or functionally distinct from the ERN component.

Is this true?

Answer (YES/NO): NO